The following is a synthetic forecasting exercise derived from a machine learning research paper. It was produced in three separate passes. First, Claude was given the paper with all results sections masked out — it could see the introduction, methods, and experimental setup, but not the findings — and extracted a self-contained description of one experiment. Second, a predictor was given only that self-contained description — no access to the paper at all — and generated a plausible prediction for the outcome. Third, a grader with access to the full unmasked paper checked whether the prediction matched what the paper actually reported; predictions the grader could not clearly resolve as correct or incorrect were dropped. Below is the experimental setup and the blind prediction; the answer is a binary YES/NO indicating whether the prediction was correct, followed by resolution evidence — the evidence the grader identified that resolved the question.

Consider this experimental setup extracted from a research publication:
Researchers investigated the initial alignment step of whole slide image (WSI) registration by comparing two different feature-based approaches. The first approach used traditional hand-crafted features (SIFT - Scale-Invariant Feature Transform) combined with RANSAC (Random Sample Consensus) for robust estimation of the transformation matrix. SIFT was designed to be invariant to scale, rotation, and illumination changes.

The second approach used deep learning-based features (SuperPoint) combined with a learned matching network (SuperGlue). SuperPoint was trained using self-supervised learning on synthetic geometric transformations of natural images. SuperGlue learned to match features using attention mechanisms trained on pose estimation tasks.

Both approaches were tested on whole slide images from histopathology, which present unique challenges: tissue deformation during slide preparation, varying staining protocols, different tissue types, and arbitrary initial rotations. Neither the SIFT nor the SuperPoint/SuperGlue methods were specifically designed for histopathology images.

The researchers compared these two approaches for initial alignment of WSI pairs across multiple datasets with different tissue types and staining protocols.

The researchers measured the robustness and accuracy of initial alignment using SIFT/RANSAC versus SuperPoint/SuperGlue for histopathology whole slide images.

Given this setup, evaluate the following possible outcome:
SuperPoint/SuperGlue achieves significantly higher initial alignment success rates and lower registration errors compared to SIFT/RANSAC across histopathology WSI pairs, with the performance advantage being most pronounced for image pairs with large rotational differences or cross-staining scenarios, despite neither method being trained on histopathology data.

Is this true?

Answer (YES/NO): NO